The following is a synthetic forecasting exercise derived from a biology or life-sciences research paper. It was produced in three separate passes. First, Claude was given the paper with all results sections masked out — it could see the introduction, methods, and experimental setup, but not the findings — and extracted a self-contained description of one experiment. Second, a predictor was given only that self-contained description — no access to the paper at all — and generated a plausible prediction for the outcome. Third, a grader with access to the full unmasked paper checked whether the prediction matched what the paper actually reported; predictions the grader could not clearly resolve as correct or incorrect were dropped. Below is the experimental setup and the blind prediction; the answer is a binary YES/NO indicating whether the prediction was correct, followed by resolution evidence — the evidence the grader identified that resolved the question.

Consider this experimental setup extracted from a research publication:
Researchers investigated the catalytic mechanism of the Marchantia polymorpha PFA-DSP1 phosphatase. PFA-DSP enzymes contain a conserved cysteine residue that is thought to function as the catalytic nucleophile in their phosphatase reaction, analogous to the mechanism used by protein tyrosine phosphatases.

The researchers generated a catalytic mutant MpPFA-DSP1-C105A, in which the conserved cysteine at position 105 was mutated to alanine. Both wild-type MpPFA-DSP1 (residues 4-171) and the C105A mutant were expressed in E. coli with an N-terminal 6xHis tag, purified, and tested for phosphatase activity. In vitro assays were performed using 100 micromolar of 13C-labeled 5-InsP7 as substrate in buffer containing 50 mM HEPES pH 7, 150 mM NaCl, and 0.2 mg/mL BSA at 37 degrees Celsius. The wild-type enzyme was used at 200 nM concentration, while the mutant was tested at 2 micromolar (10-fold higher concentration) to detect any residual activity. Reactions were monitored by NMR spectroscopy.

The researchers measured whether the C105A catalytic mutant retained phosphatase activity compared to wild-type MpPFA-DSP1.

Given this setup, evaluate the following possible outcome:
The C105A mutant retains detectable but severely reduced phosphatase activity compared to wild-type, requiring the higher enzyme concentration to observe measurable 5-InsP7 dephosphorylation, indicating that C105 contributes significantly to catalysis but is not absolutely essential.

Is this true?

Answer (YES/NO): NO